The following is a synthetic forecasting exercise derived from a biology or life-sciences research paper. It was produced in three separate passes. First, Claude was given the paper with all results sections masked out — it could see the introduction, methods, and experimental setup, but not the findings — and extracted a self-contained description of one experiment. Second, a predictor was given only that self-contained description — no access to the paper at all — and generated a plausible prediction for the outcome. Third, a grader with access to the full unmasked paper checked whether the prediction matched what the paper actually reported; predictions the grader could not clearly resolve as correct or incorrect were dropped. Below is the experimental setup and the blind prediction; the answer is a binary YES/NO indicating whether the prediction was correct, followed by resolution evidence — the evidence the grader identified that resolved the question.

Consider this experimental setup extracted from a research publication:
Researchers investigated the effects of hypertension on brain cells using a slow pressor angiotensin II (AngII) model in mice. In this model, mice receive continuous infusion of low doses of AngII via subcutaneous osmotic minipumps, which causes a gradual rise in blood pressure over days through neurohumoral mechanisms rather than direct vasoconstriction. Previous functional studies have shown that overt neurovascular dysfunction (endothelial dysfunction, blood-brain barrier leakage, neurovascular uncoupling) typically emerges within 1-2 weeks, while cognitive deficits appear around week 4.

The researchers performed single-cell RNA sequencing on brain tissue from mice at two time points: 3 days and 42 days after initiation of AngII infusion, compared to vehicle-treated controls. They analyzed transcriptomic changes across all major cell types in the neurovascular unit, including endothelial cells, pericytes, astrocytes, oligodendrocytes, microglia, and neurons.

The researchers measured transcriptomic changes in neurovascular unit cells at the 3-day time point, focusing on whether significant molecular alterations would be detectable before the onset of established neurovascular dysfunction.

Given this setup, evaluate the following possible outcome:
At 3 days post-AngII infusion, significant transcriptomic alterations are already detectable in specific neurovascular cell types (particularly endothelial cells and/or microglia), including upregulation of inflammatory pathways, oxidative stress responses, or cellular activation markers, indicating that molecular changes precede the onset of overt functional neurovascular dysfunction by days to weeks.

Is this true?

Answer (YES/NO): NO